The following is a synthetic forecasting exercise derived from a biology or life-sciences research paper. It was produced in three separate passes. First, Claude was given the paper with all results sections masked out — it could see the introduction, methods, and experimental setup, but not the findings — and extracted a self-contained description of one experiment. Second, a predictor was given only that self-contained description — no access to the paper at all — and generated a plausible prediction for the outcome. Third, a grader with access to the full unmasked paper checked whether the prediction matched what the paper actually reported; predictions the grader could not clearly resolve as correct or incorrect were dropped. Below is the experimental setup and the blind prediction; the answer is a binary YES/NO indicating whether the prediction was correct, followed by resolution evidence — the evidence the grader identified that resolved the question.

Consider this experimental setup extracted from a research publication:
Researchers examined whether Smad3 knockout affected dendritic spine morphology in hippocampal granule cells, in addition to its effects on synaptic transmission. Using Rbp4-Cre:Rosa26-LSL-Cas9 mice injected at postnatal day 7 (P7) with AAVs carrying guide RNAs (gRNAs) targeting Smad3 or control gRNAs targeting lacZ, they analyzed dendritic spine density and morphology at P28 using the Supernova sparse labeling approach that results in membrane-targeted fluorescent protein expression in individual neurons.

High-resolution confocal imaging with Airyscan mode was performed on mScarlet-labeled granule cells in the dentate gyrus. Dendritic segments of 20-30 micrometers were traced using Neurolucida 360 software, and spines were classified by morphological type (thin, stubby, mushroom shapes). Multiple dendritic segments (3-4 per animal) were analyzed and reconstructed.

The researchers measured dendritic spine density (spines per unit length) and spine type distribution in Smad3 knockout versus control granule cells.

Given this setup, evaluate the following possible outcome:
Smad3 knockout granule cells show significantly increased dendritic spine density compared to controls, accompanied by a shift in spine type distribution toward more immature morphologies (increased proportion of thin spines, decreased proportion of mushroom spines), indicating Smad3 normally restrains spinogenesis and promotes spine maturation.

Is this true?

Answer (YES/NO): NO